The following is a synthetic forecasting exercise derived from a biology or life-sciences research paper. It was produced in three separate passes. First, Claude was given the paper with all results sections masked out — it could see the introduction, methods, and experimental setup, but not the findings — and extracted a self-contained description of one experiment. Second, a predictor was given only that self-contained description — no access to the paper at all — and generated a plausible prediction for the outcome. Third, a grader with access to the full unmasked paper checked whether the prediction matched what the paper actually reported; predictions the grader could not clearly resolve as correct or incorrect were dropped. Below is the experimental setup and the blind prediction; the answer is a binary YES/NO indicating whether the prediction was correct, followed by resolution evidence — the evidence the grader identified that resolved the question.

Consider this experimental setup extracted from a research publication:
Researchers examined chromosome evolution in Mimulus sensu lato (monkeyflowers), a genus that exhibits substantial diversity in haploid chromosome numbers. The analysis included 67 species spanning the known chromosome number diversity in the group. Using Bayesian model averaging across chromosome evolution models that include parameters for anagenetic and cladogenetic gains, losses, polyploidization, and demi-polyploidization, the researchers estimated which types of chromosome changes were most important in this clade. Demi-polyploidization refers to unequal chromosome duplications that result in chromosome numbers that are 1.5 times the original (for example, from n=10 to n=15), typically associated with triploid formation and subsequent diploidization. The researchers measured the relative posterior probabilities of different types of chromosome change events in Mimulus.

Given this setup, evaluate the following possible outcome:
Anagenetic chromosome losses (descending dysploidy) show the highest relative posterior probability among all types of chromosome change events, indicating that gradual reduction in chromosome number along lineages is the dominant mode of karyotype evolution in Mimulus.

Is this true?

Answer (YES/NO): NO